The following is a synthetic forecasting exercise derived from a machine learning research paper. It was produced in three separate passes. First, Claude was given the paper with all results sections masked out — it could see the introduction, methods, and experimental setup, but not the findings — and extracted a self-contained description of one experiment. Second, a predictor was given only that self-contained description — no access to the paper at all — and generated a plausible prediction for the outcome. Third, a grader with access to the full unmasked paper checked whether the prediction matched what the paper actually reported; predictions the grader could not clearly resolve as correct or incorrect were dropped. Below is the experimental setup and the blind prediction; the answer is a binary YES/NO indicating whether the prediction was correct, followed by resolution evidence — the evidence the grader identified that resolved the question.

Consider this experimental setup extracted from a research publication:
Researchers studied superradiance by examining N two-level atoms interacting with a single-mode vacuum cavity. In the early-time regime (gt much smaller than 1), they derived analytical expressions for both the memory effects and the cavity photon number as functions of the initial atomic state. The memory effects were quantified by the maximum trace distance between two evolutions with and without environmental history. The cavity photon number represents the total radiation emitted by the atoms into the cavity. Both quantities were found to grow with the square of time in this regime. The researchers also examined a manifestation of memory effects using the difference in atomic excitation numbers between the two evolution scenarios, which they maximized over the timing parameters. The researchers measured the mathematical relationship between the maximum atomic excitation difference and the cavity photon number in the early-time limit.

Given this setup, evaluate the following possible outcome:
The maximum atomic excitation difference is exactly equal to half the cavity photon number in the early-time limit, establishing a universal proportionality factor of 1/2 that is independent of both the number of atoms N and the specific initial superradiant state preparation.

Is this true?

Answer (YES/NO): YES